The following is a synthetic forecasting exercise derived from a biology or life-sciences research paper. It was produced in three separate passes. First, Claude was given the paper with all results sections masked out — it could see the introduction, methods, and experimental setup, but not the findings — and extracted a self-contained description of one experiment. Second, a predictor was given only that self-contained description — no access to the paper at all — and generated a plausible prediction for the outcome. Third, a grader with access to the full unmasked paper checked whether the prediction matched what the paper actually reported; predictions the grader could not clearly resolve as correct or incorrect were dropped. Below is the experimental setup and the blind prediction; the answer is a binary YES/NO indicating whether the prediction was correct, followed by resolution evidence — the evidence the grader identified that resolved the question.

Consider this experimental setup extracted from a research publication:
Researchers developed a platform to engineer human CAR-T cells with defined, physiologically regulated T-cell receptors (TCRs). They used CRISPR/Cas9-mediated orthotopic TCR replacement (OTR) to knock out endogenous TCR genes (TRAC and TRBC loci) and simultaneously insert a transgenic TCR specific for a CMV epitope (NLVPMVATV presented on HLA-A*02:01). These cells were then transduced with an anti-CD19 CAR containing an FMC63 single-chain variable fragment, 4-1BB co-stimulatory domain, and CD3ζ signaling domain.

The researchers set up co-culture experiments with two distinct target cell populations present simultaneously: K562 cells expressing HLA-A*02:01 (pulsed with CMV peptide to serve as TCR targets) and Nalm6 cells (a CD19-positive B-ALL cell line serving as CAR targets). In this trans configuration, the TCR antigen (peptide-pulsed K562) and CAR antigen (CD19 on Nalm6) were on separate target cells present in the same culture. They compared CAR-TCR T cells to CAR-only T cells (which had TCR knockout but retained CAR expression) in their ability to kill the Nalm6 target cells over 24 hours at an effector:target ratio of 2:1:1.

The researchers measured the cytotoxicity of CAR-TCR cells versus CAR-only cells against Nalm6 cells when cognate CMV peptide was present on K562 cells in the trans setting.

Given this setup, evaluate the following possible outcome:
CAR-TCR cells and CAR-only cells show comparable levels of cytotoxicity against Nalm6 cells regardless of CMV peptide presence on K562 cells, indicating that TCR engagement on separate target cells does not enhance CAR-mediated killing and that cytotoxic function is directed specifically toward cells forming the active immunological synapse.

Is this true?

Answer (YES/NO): NO